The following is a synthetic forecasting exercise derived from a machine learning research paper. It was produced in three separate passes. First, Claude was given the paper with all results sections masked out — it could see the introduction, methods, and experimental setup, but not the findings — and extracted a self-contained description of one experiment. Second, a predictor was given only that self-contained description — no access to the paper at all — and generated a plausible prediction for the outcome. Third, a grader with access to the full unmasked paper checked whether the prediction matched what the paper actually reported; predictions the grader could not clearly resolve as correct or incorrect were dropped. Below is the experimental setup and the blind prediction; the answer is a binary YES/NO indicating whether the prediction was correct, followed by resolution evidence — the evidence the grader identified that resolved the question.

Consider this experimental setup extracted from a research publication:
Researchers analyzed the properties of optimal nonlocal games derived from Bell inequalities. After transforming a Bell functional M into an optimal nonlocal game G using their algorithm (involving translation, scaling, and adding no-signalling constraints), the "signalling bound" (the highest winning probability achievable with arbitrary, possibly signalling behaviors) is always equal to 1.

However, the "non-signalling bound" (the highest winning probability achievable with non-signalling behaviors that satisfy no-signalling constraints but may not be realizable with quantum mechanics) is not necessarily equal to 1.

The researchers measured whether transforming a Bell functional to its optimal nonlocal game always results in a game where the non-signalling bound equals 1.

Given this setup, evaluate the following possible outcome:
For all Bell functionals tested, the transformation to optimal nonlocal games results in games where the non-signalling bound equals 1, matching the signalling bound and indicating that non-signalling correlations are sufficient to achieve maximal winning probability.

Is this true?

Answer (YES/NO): NO